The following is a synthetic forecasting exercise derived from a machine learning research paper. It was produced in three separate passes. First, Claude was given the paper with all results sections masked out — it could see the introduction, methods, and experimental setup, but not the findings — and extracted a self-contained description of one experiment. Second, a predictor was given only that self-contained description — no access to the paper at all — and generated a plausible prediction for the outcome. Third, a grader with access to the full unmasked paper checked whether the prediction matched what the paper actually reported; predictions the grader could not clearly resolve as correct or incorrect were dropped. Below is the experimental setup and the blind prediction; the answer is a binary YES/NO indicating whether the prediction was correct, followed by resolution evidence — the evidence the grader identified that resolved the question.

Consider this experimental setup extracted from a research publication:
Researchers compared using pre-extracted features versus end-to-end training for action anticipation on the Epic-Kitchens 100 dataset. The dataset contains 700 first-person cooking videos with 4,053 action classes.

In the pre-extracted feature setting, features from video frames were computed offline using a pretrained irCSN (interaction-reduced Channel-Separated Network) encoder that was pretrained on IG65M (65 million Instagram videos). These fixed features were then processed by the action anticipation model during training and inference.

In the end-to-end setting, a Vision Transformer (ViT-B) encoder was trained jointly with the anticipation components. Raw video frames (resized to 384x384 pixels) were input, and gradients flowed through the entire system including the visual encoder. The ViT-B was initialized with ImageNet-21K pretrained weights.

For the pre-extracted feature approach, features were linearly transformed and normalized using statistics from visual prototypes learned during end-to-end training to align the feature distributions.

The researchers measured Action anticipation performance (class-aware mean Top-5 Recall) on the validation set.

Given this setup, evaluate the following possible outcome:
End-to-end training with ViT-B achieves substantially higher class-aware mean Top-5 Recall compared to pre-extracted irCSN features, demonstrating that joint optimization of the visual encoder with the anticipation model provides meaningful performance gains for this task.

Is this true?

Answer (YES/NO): YES